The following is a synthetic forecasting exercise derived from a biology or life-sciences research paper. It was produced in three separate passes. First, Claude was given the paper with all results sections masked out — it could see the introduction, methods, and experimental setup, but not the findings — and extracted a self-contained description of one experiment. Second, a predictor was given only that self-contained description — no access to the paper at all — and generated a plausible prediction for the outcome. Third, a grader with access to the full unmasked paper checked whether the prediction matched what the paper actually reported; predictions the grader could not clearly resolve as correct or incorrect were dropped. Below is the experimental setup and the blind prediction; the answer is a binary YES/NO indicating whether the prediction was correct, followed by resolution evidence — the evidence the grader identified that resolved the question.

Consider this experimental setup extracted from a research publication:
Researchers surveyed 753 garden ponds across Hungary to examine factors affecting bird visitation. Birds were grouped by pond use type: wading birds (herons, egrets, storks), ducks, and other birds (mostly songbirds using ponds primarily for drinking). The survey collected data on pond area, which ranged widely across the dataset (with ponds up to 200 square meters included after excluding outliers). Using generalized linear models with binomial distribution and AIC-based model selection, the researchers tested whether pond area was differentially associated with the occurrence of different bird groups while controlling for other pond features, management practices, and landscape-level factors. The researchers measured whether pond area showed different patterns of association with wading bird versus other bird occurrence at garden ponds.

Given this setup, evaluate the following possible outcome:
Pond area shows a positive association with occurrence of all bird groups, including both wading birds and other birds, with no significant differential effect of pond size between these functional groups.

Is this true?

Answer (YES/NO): NO